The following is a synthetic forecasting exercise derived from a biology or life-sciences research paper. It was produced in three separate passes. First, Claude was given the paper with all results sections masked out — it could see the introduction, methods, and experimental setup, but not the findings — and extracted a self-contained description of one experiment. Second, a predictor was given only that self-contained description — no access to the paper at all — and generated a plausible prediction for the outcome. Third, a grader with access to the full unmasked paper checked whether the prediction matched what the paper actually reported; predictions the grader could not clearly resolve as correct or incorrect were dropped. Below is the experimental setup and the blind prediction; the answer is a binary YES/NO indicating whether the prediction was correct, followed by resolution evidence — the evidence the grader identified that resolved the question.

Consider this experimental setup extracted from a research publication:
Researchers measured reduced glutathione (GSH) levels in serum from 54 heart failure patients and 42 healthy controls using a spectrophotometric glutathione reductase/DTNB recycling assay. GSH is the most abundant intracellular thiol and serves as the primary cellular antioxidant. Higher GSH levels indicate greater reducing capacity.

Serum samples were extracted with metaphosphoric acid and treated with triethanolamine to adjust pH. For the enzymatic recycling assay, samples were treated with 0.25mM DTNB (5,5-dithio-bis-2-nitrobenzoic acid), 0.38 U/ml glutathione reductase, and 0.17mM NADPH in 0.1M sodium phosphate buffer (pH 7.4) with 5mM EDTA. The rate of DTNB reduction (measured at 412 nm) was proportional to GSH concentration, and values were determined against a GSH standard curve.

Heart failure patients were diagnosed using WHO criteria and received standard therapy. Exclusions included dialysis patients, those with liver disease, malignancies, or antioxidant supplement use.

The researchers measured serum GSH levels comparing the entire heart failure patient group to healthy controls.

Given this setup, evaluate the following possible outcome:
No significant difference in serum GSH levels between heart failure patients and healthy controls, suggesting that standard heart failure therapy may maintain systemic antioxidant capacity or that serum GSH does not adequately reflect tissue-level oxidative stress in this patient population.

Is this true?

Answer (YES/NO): YES